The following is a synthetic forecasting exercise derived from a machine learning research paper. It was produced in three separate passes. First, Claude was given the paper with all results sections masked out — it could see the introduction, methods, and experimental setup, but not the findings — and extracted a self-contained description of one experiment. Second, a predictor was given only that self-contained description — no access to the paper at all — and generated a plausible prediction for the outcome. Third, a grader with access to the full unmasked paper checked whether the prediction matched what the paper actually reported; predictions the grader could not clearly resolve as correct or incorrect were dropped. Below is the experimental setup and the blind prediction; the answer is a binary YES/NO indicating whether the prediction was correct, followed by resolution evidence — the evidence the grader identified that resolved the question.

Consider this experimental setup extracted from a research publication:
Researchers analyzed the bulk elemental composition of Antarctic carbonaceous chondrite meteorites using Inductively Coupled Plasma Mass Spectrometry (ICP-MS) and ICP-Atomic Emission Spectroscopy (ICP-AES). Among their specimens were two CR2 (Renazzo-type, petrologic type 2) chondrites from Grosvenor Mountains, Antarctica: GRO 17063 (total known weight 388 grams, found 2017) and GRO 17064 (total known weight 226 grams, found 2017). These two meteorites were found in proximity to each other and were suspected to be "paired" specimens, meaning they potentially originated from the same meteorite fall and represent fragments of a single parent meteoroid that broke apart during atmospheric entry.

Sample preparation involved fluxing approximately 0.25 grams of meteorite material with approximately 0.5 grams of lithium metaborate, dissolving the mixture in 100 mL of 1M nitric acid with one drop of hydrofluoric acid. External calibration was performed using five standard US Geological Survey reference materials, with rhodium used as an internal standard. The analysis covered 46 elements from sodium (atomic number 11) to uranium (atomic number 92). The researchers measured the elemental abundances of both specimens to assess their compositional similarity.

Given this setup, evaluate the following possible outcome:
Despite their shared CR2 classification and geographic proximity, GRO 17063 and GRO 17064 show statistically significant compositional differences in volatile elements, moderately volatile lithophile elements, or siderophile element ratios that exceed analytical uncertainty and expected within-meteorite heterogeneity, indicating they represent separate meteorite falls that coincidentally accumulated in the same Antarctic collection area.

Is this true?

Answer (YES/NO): NO